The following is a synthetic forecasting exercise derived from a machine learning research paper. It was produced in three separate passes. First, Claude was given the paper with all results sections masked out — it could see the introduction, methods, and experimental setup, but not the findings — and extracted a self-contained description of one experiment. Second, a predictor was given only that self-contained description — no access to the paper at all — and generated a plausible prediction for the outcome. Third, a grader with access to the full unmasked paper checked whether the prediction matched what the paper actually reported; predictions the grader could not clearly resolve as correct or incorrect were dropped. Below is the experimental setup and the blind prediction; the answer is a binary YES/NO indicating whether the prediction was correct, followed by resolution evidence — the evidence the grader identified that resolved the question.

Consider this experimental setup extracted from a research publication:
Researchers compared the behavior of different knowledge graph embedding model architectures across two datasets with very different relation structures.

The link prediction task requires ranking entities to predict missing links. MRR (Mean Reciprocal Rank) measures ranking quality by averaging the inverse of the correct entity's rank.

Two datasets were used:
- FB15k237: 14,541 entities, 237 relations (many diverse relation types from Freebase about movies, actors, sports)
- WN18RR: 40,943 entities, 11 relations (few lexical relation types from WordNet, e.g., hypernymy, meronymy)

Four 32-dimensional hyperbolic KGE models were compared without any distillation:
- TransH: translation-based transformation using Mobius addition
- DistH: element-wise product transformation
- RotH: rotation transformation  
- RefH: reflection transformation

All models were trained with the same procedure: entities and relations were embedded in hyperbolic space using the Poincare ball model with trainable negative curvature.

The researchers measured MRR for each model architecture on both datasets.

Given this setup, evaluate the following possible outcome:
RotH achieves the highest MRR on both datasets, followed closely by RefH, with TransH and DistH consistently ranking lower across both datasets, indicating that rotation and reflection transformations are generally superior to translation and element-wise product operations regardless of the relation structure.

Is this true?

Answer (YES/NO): NO